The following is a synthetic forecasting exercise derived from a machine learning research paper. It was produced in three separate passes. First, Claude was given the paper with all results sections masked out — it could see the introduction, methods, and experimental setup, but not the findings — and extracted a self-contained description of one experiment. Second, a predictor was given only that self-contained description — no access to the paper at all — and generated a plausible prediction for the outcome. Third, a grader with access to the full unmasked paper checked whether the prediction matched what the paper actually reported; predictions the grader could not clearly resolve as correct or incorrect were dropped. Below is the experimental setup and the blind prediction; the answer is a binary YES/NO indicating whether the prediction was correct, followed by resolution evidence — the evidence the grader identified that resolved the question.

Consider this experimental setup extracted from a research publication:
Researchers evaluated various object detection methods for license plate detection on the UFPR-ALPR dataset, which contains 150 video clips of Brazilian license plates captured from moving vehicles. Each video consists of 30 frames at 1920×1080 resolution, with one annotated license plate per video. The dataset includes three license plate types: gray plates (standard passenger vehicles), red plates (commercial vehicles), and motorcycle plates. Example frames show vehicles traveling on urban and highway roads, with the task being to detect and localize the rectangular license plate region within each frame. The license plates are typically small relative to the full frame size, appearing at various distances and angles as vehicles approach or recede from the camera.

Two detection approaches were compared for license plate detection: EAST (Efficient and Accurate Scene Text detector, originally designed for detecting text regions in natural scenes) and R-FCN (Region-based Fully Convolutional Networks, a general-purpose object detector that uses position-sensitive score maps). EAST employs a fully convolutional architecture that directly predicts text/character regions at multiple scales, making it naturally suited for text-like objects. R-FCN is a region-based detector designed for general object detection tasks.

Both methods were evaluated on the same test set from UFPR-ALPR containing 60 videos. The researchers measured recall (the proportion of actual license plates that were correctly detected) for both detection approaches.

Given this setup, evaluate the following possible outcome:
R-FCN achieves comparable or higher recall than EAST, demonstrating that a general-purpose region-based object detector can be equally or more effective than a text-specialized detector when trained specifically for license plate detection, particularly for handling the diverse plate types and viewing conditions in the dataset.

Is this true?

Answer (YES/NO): YES